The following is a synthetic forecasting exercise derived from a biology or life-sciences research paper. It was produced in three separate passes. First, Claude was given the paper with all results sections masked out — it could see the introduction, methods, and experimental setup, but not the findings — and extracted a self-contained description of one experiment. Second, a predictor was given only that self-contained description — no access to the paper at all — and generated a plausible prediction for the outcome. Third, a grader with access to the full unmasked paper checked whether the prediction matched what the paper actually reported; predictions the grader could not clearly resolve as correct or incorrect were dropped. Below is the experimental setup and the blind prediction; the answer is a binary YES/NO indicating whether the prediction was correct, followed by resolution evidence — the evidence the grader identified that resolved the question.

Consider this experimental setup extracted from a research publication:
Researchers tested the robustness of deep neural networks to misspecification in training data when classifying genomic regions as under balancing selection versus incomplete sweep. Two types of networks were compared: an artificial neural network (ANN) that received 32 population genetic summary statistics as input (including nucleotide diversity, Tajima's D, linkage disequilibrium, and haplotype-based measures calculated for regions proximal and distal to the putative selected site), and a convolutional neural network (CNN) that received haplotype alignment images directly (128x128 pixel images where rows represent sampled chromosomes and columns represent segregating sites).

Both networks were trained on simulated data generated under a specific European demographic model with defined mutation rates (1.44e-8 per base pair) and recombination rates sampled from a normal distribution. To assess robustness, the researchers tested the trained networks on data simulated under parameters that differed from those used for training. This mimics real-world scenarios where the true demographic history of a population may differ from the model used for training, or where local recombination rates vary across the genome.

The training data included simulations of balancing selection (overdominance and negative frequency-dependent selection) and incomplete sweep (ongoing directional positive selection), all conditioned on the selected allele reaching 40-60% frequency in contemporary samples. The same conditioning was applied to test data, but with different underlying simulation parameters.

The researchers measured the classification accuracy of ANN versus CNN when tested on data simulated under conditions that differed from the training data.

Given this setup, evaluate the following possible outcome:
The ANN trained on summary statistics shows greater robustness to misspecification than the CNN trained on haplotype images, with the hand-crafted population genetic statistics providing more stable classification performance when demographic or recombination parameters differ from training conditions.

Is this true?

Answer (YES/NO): NO